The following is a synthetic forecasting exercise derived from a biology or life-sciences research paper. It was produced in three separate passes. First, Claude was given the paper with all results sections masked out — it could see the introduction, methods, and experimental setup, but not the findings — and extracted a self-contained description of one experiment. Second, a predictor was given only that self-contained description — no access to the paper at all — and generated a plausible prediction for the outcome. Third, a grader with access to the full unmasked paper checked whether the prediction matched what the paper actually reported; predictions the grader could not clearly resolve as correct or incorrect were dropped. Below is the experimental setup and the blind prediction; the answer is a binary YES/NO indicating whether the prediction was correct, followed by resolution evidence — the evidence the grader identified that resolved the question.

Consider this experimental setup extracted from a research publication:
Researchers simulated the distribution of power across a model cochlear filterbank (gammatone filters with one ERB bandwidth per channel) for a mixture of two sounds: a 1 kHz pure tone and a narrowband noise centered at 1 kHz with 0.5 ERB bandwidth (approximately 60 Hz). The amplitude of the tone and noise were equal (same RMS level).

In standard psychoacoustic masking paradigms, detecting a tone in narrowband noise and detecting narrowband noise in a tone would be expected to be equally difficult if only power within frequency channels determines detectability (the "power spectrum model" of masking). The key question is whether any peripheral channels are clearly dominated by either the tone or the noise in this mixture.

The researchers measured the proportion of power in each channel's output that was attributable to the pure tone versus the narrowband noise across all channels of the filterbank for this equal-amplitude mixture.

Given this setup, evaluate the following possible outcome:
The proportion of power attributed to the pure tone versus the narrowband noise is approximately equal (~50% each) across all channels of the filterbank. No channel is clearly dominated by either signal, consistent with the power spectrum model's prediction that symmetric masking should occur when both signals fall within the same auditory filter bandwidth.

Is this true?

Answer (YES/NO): YES